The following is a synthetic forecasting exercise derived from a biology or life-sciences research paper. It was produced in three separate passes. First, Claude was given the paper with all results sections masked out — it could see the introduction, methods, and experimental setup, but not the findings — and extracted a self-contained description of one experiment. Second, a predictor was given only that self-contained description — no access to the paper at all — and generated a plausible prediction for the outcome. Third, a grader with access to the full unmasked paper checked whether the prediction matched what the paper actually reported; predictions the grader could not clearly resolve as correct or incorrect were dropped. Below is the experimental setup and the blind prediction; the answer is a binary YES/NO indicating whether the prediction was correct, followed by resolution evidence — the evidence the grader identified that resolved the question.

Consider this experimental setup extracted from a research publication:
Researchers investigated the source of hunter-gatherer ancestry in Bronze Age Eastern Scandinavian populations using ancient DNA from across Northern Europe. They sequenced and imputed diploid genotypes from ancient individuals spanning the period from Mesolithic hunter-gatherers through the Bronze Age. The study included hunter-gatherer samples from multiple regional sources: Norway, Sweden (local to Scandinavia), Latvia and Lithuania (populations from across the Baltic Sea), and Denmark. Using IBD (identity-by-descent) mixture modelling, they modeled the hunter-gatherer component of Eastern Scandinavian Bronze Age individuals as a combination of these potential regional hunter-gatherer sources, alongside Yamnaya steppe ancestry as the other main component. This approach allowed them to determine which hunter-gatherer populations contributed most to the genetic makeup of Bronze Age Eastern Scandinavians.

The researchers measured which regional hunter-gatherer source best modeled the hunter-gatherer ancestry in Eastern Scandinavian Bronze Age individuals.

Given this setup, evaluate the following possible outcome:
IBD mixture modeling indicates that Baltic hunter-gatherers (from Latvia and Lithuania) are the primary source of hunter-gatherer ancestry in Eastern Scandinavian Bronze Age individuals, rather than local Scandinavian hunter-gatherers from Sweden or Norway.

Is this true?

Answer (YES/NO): YES